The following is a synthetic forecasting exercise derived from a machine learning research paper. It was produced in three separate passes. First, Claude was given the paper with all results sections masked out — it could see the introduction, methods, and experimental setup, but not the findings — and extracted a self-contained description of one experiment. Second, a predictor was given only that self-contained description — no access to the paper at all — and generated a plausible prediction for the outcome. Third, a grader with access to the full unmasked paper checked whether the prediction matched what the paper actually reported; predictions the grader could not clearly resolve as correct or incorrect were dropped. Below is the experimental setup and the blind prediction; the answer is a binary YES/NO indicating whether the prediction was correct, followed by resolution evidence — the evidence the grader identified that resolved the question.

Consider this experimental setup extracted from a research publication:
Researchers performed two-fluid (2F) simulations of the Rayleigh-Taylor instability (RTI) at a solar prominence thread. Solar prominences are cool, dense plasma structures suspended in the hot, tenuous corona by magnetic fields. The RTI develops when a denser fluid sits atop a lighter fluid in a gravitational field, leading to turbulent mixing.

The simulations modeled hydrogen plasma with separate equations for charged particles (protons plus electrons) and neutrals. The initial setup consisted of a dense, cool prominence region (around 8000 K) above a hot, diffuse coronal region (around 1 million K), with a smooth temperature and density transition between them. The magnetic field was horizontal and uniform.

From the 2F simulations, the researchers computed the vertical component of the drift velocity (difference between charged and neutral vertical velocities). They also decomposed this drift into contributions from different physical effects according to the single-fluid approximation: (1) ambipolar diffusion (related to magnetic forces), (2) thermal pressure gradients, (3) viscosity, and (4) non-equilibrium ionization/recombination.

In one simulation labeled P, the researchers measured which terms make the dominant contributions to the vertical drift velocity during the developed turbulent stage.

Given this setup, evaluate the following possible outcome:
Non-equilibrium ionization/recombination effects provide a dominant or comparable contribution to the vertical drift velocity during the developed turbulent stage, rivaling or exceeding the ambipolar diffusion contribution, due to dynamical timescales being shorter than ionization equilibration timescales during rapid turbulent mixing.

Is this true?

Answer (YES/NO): NO